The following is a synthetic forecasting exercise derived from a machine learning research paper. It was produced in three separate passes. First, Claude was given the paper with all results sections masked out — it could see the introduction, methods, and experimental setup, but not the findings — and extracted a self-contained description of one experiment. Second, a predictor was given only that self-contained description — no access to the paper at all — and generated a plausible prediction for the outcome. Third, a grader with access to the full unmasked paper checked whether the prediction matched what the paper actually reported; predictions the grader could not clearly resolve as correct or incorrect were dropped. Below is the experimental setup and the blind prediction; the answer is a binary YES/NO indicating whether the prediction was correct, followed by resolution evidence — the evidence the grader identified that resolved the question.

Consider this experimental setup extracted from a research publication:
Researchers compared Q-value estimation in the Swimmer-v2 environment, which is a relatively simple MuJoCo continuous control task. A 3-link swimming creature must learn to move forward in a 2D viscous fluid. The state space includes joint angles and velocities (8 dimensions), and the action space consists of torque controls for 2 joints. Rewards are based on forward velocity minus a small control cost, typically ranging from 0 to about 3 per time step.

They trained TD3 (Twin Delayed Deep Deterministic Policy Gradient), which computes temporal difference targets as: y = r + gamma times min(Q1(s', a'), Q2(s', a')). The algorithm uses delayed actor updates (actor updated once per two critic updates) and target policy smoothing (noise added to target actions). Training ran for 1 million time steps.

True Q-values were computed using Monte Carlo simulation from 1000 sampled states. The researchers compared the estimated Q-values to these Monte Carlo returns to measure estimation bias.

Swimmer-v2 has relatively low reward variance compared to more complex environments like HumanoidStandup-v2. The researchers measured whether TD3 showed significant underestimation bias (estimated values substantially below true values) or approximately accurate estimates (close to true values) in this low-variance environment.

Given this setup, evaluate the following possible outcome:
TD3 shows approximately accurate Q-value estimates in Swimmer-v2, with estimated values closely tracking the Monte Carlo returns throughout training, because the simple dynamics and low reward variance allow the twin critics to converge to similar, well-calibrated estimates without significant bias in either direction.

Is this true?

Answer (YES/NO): NO